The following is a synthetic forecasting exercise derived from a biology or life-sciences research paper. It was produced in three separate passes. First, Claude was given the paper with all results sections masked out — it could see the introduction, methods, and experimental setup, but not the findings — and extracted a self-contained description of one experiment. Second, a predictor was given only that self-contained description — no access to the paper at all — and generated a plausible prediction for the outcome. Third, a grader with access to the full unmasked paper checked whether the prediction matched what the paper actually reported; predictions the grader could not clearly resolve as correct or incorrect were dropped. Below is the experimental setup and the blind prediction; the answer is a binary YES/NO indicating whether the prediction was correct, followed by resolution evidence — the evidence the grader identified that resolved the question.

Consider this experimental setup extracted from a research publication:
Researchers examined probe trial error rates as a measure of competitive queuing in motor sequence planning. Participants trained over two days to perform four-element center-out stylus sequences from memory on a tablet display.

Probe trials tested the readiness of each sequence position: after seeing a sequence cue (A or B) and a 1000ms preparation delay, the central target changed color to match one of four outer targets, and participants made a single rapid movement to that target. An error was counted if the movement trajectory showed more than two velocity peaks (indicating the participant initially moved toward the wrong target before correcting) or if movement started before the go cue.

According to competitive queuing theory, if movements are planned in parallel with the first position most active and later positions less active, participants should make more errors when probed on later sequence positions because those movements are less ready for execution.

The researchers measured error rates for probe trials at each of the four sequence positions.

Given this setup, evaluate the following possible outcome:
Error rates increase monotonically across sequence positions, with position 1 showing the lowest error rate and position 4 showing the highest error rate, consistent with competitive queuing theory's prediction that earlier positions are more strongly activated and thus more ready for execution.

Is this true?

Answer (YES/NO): NO